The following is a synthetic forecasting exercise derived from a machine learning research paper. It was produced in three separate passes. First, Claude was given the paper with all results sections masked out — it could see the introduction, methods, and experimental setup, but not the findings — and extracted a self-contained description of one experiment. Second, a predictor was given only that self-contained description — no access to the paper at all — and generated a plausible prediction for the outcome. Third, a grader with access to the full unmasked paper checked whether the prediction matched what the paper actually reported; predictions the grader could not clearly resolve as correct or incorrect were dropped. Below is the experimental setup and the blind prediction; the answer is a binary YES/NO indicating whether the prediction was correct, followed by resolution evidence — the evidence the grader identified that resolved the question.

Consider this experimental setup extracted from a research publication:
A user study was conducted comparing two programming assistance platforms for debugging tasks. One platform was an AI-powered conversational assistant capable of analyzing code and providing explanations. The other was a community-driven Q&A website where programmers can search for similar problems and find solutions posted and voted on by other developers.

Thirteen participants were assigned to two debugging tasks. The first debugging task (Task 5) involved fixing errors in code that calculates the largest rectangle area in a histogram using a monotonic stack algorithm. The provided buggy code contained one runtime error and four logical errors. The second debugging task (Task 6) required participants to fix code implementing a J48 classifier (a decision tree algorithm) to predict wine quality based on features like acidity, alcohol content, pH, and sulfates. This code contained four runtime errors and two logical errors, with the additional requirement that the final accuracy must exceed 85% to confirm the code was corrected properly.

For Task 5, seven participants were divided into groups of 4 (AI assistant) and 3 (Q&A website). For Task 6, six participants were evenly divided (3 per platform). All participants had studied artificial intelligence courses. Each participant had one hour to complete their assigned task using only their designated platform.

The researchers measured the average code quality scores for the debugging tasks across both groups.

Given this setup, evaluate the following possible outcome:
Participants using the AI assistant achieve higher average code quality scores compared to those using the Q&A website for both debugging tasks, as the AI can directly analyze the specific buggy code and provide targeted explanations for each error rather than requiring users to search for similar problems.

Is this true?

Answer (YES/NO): NO